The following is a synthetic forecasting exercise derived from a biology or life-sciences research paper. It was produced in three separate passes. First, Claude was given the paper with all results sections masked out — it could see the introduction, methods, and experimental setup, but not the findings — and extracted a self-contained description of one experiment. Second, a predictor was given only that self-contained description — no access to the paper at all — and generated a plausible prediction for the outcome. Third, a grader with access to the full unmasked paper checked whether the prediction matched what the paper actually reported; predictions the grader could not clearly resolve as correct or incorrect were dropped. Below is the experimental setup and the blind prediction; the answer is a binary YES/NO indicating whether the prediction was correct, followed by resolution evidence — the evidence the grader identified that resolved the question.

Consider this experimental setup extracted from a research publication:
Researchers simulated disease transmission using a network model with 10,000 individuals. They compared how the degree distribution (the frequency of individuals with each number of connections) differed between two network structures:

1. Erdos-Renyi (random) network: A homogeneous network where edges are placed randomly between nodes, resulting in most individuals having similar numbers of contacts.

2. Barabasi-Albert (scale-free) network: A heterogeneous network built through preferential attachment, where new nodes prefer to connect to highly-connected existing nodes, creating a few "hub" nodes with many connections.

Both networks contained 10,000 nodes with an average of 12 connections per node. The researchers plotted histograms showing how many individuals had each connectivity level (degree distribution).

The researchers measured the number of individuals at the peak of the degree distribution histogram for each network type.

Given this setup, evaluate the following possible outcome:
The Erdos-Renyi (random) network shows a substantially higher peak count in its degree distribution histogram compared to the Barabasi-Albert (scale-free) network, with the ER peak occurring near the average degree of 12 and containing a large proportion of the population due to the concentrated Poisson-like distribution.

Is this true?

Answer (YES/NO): NO